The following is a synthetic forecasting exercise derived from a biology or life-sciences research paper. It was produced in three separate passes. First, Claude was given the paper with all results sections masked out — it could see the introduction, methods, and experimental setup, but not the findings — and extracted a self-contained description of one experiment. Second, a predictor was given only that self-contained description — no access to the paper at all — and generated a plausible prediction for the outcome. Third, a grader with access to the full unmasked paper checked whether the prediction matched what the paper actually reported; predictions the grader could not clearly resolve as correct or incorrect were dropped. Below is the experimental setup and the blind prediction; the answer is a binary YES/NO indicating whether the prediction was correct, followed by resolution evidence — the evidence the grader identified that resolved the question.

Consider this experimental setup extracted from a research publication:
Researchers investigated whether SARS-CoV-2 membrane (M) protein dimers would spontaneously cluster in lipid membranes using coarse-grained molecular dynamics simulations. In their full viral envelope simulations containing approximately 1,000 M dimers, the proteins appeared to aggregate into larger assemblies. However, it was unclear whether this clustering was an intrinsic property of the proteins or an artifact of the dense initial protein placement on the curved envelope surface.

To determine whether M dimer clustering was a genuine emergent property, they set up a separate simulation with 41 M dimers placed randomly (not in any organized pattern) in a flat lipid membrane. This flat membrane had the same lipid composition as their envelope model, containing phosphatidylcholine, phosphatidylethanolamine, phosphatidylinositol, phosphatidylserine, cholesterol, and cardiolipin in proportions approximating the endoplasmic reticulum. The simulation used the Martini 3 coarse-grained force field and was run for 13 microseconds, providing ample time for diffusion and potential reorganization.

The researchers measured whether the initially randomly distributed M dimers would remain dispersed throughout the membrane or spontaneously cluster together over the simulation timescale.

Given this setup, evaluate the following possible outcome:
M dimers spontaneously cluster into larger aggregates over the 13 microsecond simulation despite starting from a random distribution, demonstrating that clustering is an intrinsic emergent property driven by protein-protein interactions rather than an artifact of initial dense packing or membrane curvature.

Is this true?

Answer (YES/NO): YES